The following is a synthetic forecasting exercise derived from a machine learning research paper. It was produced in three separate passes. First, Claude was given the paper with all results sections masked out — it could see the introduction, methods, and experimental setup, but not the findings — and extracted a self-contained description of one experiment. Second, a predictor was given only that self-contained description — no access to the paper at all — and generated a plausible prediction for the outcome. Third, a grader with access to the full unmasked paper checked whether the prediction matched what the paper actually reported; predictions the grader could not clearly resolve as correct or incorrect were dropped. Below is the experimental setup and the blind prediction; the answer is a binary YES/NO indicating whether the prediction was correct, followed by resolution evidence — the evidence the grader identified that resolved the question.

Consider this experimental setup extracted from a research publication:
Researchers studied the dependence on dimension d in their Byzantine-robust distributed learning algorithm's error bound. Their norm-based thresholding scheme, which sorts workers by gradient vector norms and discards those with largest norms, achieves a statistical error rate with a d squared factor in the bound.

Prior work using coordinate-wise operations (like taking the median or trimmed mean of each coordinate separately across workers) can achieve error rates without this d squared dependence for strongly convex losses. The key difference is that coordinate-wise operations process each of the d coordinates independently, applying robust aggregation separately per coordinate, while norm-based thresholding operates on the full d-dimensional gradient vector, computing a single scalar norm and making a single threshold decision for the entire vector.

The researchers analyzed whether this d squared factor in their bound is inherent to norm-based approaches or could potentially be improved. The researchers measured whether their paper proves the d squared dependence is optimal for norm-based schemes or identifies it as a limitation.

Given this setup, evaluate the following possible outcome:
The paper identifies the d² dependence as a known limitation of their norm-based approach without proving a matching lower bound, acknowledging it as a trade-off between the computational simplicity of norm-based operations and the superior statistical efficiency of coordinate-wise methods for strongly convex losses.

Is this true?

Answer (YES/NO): NO